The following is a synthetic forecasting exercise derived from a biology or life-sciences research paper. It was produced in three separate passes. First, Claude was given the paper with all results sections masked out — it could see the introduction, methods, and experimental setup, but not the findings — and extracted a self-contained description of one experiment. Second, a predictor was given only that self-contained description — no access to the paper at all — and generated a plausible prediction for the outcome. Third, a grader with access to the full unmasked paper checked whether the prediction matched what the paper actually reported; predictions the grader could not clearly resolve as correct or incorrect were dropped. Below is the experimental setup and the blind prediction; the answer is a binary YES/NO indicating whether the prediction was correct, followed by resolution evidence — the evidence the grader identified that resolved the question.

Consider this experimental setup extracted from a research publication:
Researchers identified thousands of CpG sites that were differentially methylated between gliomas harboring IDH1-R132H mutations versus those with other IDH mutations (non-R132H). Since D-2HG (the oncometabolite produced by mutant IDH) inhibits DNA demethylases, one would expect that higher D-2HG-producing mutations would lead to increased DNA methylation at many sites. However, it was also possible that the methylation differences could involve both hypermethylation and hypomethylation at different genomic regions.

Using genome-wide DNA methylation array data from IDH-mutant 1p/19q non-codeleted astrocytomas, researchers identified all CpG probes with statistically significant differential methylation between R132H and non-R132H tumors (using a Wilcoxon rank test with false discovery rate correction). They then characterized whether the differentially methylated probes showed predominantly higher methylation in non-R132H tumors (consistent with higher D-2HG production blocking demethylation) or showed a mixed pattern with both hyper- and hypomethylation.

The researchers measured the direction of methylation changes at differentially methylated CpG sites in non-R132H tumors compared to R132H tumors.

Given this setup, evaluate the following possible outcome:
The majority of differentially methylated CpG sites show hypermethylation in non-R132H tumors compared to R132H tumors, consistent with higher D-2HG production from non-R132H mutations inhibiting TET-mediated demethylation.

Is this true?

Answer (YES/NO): YES